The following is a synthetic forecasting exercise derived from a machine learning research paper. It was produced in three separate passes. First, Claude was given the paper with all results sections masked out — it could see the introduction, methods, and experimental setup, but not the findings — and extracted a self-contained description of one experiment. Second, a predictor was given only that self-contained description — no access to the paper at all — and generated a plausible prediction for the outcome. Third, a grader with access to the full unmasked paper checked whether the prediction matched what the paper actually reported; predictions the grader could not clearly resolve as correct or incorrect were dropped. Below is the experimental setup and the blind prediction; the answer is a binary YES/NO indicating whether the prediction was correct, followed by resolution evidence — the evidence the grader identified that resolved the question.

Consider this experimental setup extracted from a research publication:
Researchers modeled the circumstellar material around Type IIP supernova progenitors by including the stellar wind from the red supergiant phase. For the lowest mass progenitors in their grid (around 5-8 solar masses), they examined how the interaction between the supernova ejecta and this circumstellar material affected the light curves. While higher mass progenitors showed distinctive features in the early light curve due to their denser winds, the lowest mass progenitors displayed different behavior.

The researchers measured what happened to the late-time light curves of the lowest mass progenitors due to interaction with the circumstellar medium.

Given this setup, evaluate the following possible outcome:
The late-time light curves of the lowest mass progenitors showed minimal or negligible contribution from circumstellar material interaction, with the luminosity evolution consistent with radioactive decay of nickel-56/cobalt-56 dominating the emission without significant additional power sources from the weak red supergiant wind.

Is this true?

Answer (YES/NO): NO